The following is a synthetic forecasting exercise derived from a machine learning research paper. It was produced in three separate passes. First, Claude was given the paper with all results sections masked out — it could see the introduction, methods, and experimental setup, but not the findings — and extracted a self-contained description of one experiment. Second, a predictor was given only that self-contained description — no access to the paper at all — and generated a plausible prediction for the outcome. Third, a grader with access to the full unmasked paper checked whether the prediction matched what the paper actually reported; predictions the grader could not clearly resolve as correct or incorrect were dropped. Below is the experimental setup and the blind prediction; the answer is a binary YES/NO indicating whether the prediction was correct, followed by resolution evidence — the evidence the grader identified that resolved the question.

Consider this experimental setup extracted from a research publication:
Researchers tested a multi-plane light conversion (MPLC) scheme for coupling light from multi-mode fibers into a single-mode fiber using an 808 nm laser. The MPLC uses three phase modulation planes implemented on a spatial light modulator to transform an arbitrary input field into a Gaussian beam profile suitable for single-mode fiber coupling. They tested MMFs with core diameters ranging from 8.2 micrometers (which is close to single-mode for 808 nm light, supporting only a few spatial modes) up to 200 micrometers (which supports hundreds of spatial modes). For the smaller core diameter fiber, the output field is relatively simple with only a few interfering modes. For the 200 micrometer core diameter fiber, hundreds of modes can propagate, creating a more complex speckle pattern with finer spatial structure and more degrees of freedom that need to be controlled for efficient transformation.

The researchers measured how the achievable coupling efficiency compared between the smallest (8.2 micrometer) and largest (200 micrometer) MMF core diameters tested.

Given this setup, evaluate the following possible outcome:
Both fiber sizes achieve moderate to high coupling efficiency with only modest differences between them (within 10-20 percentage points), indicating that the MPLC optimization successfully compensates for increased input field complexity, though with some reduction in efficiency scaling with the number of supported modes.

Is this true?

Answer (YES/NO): NO